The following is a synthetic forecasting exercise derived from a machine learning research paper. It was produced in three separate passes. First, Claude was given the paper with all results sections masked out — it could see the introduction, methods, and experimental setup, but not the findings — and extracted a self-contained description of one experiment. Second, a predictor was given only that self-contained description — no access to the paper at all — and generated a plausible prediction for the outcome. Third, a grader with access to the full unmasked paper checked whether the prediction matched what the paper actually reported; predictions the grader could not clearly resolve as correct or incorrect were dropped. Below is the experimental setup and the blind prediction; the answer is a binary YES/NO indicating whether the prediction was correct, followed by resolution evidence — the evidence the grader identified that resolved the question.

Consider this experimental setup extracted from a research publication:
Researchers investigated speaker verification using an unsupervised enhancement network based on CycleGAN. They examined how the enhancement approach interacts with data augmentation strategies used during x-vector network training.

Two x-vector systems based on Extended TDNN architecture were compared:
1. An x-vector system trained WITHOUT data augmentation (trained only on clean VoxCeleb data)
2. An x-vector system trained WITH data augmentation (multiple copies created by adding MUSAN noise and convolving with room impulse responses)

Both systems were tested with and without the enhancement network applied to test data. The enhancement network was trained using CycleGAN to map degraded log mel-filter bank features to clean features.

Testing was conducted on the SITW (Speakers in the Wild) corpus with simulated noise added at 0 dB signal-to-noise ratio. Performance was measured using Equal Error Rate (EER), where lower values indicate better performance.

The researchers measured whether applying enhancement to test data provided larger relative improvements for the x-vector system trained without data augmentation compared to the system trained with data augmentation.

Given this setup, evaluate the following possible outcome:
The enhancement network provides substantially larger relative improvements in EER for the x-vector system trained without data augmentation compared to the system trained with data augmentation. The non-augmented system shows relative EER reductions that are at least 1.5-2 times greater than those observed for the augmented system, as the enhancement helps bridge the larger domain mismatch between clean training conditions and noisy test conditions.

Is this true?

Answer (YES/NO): YES